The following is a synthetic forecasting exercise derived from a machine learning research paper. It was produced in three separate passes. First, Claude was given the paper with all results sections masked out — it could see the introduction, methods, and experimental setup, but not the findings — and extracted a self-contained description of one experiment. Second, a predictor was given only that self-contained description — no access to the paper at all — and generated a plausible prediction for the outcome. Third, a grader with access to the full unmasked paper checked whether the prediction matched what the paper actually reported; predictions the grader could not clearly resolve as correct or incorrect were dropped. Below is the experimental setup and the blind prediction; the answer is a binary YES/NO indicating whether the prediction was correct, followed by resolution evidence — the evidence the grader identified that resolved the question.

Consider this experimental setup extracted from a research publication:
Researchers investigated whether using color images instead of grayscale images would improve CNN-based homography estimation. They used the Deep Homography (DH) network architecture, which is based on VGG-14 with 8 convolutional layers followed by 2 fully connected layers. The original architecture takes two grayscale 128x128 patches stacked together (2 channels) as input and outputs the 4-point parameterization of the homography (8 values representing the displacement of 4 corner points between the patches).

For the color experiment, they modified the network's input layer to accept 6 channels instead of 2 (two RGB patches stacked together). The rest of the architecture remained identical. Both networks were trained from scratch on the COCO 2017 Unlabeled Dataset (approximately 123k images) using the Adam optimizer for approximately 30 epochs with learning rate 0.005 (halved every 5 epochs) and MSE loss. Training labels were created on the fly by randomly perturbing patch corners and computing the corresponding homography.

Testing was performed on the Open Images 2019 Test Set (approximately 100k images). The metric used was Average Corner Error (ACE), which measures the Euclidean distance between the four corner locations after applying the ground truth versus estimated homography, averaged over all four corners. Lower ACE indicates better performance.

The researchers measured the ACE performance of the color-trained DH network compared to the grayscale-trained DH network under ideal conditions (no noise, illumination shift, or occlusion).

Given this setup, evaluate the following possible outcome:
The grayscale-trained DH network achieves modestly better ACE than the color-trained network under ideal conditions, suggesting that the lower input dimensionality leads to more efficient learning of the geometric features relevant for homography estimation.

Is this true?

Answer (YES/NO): YES